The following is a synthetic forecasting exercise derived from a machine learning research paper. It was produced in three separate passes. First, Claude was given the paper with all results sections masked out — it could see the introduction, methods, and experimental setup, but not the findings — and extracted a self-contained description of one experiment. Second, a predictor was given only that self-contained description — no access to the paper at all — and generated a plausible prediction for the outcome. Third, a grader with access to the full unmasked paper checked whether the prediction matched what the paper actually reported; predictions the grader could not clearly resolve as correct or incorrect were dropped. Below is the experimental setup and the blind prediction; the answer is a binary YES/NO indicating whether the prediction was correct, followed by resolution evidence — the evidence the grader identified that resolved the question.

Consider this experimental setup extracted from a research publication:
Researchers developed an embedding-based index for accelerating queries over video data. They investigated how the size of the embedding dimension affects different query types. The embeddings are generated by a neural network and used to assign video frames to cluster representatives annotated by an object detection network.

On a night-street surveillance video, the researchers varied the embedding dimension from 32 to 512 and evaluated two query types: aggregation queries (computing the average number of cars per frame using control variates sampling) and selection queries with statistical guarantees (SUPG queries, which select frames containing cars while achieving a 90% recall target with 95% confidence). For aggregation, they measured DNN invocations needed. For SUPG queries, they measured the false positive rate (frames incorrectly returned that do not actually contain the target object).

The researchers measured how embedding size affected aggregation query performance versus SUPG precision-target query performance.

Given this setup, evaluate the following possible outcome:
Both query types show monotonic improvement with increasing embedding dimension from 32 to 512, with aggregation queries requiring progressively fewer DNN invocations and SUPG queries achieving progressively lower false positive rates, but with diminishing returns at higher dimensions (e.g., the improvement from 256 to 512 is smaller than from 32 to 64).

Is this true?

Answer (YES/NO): NO